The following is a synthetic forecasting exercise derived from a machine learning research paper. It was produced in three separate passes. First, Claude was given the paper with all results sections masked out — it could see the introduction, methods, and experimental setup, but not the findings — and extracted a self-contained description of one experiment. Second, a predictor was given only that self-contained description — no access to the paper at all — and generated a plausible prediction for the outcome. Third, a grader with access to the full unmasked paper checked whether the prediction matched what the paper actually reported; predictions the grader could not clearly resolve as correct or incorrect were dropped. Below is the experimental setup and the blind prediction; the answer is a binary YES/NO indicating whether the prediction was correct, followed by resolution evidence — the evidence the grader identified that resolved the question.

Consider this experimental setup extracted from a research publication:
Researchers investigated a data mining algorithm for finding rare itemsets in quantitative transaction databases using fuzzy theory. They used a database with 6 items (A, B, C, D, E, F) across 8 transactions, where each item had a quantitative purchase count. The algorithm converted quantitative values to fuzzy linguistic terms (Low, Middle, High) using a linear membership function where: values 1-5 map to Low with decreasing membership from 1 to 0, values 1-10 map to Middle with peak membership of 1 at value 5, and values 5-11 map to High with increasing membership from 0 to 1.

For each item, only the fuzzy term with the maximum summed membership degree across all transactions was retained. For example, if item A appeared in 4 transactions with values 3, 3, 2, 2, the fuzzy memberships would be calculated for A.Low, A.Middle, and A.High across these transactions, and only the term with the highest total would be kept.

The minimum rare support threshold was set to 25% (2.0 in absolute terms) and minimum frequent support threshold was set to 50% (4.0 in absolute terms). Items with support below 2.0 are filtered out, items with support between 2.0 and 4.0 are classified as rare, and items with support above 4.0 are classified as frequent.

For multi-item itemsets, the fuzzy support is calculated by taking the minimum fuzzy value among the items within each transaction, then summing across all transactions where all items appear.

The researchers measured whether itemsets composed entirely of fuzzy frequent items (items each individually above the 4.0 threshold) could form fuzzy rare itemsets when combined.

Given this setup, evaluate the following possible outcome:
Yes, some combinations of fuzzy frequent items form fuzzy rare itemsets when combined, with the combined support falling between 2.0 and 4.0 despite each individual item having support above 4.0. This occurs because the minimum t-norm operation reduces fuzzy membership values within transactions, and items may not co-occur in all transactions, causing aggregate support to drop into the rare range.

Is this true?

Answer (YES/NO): YES